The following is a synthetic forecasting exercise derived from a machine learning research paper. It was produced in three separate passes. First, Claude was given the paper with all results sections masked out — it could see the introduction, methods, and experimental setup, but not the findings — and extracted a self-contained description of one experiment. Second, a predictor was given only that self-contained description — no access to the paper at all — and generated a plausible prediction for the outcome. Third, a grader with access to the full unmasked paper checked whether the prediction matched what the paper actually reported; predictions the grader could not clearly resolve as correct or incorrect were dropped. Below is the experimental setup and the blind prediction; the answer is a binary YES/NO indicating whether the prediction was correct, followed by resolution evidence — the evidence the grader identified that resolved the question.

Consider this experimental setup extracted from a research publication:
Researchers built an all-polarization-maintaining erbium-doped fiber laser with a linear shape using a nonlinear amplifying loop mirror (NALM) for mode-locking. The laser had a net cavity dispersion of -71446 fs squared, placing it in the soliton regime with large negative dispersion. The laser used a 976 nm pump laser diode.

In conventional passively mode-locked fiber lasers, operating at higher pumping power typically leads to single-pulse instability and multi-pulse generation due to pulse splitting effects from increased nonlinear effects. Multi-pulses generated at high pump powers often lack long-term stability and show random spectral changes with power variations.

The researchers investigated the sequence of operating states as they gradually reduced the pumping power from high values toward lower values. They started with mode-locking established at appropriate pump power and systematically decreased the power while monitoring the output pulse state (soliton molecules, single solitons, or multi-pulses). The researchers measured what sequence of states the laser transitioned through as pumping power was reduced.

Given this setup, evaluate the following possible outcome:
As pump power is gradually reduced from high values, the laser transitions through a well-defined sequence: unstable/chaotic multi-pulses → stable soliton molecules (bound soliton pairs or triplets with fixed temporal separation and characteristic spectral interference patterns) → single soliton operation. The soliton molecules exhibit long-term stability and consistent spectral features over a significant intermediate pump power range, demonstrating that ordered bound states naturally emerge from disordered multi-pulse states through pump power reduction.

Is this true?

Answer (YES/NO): NO